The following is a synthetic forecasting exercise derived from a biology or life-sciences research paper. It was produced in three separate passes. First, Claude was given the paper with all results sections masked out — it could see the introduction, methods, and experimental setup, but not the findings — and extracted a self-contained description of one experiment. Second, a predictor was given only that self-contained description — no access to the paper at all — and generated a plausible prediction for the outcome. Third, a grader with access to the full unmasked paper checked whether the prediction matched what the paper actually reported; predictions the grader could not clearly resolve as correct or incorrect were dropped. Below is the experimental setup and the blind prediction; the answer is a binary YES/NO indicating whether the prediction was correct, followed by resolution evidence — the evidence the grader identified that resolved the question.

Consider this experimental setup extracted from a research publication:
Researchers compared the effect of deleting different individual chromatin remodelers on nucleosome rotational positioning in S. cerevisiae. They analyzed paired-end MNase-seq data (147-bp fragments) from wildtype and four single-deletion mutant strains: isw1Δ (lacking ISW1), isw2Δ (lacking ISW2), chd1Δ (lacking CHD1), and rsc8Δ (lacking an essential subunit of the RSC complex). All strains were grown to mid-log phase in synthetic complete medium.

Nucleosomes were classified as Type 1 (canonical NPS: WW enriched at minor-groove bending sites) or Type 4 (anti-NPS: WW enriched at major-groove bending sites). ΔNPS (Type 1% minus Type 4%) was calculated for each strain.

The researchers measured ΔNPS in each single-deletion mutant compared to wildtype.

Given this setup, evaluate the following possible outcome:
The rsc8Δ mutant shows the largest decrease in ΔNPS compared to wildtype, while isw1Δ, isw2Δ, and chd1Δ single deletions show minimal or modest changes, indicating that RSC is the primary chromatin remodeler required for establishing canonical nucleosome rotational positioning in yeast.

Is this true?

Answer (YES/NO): NO